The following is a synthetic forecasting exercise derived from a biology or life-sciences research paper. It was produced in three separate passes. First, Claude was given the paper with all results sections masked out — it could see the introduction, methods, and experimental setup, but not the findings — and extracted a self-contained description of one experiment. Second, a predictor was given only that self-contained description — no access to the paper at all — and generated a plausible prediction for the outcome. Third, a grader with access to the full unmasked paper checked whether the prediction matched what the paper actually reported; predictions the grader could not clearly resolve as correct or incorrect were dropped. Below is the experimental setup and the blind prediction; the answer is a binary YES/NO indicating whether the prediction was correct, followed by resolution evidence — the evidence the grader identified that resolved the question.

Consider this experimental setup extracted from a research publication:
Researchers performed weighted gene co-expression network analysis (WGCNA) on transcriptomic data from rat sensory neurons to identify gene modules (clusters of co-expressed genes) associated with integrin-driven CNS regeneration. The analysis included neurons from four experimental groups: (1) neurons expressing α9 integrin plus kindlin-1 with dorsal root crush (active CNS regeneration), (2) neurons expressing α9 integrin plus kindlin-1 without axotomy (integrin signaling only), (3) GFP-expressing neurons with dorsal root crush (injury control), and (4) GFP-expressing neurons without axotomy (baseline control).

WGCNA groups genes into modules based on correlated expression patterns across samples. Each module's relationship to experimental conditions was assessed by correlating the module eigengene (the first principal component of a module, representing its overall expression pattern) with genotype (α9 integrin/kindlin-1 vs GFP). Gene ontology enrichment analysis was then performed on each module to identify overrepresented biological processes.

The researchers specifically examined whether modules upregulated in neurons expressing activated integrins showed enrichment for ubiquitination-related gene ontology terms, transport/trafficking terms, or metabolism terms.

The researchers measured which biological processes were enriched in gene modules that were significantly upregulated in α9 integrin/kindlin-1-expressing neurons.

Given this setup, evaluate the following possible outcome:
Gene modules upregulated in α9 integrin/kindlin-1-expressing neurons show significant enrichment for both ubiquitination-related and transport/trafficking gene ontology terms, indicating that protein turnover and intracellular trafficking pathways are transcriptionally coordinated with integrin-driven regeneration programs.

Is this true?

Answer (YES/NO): YES